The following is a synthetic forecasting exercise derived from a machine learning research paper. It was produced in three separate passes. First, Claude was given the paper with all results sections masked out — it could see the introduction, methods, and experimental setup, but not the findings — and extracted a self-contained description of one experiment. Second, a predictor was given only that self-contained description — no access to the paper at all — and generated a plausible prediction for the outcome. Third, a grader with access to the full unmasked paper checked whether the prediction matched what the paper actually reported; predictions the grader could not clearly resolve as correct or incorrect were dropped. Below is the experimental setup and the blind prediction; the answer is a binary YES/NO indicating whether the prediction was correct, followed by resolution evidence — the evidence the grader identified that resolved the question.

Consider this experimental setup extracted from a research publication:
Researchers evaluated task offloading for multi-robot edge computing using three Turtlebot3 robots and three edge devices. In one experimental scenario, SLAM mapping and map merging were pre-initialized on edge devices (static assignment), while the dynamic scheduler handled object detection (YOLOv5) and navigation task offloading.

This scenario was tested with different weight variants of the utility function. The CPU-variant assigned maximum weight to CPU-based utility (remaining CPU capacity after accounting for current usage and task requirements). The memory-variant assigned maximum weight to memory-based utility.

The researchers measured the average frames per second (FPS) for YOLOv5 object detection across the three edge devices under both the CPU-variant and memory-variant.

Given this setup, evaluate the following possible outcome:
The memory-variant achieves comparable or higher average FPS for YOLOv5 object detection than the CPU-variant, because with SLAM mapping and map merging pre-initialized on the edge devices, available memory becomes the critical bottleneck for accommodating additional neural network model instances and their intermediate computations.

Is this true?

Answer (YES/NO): NO